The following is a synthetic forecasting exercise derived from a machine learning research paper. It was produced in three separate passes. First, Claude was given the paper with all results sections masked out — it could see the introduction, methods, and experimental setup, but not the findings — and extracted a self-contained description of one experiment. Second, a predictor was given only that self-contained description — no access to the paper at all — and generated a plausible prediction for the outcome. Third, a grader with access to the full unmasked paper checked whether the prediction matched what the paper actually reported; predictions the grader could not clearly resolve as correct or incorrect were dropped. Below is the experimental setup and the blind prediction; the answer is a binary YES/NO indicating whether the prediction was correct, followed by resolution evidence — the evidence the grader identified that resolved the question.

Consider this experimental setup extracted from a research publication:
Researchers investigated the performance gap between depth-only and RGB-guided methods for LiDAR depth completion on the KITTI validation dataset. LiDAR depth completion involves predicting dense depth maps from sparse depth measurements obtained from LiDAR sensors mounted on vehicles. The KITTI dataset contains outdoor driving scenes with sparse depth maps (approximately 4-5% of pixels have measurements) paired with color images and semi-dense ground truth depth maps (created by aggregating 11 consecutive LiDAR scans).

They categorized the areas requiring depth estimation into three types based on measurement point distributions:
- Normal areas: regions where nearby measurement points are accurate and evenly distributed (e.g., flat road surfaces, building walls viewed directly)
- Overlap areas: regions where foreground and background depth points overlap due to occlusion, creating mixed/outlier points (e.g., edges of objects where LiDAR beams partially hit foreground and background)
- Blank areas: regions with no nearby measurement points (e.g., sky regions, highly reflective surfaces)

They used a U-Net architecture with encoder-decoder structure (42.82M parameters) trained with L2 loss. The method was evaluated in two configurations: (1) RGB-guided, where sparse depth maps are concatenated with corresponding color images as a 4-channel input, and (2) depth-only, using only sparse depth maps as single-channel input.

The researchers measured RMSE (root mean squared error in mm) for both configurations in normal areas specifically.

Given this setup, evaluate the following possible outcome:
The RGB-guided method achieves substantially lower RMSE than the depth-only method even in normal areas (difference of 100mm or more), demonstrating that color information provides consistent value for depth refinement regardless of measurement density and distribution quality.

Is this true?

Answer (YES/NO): NO